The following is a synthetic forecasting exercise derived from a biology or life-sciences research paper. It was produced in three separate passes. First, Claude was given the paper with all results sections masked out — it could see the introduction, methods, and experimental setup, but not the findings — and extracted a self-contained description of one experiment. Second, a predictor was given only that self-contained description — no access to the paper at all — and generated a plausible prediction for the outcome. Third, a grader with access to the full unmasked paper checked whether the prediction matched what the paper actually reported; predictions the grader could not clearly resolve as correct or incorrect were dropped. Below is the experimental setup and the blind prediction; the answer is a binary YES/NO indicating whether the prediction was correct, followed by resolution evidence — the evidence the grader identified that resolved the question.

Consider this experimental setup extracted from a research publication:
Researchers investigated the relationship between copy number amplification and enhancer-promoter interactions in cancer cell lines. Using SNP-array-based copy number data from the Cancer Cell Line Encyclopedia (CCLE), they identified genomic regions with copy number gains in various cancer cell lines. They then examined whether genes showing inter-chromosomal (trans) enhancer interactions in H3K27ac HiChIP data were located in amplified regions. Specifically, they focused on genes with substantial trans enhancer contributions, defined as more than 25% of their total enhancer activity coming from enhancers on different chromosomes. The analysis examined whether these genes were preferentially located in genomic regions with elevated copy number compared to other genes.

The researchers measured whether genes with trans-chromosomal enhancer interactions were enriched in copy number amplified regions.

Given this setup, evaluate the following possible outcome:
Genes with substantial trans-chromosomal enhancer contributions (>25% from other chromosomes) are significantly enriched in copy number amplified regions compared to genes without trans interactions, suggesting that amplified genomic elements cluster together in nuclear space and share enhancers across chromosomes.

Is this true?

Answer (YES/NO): NO